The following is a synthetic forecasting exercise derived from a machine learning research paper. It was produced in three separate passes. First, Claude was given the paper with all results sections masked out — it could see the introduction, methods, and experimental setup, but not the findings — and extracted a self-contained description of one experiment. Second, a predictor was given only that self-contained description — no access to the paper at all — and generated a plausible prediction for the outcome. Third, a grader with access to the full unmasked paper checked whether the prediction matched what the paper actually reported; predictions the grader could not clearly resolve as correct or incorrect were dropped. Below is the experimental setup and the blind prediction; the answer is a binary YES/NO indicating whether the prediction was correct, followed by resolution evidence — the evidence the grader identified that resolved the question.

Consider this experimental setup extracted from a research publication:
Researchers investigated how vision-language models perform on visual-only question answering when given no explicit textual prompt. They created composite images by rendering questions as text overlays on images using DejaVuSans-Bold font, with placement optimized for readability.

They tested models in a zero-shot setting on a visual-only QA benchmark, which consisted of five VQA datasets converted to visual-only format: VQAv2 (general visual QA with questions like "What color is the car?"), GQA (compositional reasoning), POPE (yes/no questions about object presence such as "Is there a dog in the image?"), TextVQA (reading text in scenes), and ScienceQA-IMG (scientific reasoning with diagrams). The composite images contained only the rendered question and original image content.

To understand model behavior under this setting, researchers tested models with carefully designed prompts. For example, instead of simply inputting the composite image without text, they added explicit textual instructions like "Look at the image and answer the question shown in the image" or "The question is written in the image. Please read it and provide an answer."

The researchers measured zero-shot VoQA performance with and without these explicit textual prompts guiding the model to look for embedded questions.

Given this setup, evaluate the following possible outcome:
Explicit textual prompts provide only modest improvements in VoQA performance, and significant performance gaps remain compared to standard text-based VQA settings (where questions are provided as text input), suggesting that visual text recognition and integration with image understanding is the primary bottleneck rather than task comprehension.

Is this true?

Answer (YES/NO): YES